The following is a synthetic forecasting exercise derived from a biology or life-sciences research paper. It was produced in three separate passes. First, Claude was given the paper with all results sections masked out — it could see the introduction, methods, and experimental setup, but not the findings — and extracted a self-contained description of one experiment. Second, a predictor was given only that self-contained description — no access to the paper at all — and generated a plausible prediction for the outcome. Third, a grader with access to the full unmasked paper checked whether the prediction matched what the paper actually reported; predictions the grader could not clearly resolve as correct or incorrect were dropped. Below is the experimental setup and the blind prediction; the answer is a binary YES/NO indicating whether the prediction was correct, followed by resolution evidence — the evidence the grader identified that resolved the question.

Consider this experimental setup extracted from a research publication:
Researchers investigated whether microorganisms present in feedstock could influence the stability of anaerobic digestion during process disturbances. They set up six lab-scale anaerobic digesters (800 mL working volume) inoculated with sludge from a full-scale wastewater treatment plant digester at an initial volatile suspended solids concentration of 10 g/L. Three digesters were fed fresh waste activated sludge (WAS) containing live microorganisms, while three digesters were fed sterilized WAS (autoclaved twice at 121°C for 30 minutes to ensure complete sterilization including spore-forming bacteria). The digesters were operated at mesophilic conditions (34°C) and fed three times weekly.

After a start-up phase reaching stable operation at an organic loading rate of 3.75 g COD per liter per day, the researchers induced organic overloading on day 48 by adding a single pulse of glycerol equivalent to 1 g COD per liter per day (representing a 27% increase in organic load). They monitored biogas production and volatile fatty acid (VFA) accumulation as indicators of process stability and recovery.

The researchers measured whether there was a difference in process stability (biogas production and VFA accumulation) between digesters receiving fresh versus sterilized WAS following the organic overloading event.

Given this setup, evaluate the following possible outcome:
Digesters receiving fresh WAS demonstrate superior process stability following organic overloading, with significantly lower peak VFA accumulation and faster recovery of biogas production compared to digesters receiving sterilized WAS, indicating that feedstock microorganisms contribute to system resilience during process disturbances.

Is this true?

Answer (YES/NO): YES